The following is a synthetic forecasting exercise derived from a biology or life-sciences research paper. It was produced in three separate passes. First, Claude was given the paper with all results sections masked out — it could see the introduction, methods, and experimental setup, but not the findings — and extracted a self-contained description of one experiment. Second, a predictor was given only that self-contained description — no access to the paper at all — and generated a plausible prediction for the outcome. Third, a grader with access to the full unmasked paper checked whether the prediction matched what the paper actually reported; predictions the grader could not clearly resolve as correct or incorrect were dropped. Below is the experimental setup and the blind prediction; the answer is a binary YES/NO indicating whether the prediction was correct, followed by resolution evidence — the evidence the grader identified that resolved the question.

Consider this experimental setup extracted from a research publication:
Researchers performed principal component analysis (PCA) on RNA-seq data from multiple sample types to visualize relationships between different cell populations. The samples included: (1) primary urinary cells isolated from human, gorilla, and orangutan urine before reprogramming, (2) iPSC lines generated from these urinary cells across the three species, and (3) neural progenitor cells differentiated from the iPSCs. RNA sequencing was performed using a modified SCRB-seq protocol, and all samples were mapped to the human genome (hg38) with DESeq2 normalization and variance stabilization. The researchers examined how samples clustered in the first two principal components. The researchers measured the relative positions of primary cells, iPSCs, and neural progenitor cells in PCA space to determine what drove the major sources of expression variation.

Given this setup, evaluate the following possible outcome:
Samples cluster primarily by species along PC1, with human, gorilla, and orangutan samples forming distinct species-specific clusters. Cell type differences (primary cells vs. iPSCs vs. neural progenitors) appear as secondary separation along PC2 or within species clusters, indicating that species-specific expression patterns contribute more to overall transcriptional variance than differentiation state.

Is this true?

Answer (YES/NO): NO